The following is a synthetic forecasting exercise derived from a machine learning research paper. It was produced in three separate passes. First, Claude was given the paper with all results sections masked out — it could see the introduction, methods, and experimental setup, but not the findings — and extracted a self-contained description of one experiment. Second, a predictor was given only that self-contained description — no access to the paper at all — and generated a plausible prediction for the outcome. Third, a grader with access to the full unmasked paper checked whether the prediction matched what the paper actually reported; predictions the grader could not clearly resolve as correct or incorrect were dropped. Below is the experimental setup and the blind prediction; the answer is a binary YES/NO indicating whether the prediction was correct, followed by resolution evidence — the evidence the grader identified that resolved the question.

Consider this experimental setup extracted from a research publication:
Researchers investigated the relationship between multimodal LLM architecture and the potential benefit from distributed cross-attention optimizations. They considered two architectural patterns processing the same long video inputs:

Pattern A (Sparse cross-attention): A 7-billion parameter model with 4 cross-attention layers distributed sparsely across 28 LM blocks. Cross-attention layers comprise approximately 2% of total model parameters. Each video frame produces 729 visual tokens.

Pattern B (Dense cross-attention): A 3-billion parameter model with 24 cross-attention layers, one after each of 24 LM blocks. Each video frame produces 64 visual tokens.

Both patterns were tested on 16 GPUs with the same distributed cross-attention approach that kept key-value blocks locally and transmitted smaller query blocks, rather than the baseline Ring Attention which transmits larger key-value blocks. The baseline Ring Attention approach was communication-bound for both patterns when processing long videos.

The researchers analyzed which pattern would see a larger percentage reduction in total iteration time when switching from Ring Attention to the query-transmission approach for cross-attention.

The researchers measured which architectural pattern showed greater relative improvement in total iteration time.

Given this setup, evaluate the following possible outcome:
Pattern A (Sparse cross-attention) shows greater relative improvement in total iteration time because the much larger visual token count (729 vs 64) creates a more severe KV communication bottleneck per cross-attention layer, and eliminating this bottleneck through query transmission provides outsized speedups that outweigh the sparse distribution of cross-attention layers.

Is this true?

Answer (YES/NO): YES